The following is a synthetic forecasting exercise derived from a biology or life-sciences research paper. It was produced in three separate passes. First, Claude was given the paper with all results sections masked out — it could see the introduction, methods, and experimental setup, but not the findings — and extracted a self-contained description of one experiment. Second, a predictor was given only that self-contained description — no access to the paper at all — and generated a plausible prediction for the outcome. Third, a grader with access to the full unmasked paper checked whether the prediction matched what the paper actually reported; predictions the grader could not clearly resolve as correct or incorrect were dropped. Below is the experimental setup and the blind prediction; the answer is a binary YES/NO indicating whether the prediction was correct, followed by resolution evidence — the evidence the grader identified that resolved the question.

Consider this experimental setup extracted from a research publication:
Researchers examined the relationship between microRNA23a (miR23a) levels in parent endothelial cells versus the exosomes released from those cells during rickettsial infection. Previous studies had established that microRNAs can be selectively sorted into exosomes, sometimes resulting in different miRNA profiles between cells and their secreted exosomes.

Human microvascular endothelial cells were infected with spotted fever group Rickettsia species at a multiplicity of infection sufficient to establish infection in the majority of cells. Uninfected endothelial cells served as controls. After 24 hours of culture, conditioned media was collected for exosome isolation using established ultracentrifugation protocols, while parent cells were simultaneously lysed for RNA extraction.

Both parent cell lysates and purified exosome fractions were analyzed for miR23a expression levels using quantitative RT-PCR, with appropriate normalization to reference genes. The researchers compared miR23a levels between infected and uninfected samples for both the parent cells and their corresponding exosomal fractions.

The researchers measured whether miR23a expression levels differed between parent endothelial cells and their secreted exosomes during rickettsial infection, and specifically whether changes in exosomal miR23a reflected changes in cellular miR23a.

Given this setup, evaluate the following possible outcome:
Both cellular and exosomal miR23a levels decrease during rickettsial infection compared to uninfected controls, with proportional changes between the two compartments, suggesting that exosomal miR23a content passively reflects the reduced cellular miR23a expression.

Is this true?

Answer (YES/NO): NO